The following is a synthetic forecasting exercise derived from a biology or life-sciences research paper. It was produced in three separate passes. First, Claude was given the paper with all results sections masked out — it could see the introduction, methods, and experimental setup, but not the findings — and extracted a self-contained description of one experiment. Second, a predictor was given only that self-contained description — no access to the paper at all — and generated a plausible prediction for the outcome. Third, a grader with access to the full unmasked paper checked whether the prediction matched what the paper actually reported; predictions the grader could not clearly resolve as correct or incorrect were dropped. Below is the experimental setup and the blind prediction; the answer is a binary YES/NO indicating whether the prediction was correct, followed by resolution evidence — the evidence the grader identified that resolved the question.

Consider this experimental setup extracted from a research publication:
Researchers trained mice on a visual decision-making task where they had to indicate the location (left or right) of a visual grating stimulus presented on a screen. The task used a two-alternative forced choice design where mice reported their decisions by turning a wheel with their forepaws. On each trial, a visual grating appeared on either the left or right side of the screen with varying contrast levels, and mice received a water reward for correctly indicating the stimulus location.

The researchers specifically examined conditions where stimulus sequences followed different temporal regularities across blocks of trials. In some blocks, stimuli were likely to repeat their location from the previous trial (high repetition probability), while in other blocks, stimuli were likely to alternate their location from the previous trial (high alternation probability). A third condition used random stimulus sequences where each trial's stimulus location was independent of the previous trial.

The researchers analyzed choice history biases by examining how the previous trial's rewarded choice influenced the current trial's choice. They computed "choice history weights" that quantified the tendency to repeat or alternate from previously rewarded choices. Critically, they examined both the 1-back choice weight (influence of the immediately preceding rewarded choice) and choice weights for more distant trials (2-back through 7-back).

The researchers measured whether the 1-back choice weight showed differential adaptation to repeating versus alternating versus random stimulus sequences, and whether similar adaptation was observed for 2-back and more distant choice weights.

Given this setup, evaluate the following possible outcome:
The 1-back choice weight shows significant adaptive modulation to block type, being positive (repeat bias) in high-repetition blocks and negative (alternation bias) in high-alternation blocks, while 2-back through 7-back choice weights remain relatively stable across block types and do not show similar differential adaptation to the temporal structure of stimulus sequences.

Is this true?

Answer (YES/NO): YES